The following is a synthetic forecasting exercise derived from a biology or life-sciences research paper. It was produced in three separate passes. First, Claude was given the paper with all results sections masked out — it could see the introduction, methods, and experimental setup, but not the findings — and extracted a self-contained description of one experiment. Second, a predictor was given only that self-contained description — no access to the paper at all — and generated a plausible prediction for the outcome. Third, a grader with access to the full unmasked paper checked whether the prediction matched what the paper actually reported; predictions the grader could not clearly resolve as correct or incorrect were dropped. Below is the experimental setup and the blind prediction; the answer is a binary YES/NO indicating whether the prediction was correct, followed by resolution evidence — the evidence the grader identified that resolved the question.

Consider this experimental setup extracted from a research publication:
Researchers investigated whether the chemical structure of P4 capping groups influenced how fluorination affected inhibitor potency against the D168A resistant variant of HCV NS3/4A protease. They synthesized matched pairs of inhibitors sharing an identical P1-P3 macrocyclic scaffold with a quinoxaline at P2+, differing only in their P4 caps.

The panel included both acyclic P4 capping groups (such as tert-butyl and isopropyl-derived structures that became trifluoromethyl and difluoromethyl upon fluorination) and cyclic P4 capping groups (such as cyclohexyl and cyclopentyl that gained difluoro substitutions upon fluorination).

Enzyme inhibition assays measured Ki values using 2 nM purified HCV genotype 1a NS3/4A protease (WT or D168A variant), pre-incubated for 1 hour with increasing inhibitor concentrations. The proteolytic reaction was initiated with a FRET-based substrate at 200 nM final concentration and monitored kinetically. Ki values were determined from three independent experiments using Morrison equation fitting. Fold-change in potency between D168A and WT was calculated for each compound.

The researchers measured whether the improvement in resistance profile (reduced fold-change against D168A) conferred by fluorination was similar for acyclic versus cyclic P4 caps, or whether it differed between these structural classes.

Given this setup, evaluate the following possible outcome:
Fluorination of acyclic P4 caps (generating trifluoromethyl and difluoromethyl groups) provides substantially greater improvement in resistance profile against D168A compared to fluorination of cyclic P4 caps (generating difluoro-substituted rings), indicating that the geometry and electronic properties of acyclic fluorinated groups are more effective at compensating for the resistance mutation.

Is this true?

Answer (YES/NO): NO